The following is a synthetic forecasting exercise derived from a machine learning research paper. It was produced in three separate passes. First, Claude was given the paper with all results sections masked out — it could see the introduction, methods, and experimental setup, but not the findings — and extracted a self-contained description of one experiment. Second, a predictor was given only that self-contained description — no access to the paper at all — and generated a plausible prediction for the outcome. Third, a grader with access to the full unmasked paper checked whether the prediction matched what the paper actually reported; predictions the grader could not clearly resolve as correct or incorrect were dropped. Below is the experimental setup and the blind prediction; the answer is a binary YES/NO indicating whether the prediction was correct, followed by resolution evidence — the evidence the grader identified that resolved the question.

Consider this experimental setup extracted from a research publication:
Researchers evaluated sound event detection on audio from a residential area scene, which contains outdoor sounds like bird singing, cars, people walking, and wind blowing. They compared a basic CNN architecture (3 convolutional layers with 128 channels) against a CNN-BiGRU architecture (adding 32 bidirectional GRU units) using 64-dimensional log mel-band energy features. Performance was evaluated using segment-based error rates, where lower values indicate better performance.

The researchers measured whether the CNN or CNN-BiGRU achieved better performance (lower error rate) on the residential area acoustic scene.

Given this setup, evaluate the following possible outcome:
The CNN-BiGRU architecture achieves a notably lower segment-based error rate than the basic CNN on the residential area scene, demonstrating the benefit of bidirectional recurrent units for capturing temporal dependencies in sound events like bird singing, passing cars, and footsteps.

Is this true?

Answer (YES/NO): NO